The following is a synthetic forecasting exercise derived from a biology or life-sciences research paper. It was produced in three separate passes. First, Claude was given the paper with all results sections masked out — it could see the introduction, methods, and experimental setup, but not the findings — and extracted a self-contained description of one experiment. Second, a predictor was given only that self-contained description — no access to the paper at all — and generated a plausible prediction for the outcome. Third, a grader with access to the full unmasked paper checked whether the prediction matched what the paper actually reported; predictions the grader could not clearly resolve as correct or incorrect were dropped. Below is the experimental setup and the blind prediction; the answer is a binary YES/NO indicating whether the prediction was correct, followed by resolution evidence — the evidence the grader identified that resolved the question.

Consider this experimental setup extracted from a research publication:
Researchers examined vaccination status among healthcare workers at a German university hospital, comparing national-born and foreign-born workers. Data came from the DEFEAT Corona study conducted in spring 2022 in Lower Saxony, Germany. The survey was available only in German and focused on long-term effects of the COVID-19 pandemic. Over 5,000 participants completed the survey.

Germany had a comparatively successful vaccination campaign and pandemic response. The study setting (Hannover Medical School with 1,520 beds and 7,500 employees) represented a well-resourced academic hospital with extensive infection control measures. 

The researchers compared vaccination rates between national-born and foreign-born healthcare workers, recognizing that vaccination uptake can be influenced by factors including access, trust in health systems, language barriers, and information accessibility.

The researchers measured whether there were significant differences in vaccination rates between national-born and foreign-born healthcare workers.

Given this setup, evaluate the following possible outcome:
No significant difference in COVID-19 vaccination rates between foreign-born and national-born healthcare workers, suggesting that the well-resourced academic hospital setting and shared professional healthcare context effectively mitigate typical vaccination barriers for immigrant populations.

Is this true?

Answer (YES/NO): YES